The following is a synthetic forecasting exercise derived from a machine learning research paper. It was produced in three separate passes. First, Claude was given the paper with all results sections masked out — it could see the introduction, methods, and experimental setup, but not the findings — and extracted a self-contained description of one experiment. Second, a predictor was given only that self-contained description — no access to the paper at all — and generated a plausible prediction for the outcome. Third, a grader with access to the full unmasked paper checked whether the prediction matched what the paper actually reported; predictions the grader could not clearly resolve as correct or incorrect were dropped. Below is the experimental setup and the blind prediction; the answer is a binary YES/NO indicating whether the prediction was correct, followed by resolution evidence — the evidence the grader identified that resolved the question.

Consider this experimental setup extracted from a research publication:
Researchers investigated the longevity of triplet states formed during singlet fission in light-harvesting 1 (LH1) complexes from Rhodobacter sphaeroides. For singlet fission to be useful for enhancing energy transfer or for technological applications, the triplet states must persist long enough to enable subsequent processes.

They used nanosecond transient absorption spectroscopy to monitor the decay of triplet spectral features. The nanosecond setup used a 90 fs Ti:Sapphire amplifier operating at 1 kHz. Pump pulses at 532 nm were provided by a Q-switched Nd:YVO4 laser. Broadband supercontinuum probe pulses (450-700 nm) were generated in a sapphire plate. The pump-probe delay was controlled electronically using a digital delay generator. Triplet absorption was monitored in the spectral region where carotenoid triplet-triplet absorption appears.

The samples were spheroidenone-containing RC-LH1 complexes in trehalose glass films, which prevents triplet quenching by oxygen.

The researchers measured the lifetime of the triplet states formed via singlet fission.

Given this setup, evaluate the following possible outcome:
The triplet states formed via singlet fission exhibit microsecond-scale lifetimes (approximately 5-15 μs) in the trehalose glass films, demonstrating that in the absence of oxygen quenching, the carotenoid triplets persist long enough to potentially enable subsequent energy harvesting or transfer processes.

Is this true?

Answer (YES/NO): NO